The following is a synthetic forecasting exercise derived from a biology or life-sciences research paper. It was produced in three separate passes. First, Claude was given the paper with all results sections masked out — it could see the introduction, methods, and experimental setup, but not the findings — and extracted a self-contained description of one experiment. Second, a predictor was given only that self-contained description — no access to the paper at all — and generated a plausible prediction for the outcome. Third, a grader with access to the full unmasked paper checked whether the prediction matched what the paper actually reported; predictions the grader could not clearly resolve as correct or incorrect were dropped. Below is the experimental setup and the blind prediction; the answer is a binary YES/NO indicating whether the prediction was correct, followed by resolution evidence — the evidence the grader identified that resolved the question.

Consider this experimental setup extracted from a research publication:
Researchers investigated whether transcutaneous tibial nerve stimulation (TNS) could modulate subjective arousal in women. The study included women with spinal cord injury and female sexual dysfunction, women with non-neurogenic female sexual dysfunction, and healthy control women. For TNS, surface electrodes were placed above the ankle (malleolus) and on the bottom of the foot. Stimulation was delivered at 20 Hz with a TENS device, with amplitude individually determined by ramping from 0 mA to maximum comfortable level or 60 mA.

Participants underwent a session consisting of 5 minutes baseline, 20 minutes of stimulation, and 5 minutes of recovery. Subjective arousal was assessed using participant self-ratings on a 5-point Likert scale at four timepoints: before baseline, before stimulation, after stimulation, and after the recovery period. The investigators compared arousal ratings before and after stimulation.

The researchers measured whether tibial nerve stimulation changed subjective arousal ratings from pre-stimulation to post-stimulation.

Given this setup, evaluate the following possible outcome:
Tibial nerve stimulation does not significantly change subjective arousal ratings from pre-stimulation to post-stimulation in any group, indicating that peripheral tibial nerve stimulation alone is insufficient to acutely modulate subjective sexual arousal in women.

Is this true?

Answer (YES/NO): YES